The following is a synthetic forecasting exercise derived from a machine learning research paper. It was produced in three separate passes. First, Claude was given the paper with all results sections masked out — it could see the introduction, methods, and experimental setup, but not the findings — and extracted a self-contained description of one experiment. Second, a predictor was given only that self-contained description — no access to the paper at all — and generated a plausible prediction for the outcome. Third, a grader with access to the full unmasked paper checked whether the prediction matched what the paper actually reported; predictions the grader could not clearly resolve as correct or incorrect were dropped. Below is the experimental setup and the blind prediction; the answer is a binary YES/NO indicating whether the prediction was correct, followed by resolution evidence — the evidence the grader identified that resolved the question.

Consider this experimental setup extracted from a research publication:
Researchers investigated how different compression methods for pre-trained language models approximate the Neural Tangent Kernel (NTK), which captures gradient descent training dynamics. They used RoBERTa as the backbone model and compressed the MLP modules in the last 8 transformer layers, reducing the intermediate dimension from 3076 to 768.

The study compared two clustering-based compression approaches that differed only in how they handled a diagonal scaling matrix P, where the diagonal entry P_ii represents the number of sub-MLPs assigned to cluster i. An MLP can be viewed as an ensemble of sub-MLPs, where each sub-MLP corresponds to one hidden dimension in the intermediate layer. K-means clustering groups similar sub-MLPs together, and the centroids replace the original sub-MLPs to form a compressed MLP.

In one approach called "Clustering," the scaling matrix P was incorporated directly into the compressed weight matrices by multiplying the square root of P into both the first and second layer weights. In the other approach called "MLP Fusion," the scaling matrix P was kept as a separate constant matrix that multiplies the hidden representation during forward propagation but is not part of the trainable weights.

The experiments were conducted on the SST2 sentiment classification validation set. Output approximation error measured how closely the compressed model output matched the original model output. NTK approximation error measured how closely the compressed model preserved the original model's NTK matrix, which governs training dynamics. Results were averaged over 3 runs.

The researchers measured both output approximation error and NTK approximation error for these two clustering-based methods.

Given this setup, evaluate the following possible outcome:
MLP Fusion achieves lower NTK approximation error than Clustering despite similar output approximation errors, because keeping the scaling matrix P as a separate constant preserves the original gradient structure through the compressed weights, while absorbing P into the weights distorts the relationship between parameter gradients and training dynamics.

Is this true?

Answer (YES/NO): NO